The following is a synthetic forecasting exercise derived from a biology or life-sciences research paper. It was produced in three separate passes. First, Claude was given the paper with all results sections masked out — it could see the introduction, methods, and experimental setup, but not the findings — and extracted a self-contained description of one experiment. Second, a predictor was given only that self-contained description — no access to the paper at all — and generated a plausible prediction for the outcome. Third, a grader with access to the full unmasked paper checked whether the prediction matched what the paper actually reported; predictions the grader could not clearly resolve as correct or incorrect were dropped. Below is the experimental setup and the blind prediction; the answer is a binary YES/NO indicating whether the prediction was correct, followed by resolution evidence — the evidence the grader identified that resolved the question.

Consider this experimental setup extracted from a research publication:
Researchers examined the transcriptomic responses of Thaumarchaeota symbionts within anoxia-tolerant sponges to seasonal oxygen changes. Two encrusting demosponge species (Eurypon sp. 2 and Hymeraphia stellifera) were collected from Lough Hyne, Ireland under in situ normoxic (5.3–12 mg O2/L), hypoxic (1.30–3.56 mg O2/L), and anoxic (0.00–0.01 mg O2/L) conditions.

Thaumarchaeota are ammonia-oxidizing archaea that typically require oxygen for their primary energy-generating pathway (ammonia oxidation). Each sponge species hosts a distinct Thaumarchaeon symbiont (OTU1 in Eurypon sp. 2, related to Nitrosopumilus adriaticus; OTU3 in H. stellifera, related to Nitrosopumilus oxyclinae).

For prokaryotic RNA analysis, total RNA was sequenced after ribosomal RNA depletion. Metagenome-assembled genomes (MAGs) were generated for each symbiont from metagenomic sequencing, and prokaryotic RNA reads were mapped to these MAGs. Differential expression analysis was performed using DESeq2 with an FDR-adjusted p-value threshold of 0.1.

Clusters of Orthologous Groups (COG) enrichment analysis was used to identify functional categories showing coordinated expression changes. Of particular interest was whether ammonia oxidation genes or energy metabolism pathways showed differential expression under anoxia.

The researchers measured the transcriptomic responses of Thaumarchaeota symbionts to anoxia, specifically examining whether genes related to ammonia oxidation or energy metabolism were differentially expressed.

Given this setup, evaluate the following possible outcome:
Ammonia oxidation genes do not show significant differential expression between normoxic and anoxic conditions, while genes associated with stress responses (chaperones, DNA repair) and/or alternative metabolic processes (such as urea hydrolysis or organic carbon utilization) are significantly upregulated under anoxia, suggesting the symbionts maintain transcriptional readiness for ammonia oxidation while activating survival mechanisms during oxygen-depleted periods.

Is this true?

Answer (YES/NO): NO